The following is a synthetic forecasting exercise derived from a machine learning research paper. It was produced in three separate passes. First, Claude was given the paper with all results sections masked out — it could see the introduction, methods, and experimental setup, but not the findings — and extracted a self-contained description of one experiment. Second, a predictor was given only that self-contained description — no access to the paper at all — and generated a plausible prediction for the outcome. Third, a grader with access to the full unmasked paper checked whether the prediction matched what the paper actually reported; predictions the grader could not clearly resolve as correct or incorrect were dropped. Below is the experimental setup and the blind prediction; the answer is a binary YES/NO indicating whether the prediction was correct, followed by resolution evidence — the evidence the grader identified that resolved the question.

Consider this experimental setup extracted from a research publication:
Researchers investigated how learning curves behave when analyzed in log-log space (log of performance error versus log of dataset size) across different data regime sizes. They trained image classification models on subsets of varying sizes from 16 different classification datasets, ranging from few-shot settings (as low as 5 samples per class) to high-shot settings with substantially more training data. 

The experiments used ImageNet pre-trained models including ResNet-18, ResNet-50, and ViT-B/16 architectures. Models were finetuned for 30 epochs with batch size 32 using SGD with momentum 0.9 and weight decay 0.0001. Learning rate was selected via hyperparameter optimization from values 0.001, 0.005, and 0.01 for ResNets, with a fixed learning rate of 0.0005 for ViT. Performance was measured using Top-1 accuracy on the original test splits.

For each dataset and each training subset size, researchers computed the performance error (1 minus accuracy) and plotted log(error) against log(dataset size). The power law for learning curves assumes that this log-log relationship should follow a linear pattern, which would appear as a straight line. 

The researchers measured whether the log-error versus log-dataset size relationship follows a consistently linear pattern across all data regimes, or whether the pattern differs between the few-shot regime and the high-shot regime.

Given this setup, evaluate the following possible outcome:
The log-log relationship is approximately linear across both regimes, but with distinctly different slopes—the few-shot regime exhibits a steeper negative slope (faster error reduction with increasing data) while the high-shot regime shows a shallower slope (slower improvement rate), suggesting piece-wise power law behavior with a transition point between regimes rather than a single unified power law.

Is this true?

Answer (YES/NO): NO